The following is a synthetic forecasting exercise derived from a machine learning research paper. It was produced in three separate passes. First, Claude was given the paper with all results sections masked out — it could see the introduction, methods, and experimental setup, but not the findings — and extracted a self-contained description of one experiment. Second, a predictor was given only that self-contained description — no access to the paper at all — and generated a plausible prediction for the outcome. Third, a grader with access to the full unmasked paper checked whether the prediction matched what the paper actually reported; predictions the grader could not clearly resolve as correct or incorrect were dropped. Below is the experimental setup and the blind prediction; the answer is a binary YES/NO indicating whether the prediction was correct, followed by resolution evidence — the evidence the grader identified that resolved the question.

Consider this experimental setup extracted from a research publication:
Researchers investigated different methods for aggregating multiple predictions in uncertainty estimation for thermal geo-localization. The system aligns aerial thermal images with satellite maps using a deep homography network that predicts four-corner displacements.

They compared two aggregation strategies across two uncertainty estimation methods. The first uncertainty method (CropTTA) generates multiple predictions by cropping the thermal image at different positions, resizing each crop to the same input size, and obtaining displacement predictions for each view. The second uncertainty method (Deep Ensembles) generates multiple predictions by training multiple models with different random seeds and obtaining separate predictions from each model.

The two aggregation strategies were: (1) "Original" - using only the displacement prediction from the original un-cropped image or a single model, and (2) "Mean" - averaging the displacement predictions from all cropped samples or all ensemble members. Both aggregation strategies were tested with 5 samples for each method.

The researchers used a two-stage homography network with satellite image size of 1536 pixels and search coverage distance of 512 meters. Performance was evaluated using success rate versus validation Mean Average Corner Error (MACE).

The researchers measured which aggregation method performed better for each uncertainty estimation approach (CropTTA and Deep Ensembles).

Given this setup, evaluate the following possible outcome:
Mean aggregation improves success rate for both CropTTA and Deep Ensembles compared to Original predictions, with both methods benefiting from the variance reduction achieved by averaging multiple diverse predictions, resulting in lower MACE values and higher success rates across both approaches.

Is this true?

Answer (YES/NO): NO